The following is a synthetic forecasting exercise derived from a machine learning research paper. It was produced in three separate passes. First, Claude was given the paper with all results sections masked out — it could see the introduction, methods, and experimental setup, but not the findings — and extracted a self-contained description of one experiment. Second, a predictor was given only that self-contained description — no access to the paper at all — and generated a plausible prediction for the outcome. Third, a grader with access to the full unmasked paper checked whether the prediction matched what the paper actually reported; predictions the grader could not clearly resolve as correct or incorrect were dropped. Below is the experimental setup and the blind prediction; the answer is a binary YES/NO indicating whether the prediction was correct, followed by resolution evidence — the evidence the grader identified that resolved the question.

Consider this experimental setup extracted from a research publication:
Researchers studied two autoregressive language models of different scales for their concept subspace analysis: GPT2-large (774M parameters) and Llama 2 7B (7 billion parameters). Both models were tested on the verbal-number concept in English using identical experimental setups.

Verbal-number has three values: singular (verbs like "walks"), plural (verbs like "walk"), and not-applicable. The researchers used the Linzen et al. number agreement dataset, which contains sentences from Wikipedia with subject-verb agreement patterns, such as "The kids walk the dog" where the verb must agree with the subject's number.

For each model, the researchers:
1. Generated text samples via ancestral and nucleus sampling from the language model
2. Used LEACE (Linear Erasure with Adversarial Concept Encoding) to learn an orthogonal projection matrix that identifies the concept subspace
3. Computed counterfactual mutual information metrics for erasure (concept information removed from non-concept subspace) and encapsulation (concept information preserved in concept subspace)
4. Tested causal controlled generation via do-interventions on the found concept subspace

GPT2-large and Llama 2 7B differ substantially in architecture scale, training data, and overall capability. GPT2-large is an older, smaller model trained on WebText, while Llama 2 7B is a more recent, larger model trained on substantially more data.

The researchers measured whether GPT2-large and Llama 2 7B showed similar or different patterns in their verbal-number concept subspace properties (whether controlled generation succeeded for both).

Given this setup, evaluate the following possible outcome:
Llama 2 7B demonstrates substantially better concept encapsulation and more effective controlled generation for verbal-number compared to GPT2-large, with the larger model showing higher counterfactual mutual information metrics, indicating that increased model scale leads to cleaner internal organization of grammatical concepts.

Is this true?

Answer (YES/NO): NO